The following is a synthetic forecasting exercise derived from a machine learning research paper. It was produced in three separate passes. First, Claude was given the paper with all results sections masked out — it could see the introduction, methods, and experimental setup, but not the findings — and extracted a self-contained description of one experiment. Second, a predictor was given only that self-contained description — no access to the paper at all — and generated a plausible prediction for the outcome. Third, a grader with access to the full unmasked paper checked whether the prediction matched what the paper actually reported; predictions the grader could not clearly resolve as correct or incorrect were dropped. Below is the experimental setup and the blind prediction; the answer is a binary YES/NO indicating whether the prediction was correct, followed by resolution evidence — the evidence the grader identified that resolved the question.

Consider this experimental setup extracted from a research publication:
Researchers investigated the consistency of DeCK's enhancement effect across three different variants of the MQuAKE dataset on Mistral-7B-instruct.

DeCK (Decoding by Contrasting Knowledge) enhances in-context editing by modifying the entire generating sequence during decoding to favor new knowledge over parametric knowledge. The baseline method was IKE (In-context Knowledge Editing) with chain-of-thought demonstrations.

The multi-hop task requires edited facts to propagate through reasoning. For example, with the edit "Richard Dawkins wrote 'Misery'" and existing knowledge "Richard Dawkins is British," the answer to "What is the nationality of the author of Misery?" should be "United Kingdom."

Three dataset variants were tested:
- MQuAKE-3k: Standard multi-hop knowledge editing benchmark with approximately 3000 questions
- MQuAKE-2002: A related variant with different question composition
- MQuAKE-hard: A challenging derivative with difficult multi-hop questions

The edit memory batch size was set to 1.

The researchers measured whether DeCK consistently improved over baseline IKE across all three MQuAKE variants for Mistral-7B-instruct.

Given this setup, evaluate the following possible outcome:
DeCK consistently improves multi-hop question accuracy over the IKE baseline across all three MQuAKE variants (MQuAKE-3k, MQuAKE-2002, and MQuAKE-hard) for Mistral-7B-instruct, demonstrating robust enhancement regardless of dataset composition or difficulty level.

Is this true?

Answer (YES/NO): NO